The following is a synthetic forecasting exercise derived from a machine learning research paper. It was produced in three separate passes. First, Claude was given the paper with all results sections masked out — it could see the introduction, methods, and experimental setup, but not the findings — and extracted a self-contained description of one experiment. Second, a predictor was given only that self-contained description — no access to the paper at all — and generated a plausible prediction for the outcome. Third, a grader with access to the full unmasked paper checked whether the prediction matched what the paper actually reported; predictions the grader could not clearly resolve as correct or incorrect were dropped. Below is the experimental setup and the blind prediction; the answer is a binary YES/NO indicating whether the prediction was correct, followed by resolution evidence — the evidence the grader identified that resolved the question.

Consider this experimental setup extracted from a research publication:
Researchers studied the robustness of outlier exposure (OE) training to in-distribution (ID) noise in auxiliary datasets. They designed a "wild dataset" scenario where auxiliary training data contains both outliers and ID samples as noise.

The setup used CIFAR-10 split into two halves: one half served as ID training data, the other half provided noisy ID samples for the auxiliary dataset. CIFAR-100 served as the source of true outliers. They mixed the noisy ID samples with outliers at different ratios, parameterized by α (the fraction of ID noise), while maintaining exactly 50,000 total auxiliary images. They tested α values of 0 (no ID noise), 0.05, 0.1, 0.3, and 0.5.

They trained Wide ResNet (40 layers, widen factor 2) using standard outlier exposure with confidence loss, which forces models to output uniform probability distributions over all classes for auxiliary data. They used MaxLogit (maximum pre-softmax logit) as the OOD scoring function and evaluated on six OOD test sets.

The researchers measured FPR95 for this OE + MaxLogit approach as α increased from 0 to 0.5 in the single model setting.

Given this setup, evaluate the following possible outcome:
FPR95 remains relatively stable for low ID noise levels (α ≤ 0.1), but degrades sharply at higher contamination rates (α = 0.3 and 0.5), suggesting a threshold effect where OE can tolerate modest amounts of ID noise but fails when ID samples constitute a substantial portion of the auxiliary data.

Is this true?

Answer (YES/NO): NO